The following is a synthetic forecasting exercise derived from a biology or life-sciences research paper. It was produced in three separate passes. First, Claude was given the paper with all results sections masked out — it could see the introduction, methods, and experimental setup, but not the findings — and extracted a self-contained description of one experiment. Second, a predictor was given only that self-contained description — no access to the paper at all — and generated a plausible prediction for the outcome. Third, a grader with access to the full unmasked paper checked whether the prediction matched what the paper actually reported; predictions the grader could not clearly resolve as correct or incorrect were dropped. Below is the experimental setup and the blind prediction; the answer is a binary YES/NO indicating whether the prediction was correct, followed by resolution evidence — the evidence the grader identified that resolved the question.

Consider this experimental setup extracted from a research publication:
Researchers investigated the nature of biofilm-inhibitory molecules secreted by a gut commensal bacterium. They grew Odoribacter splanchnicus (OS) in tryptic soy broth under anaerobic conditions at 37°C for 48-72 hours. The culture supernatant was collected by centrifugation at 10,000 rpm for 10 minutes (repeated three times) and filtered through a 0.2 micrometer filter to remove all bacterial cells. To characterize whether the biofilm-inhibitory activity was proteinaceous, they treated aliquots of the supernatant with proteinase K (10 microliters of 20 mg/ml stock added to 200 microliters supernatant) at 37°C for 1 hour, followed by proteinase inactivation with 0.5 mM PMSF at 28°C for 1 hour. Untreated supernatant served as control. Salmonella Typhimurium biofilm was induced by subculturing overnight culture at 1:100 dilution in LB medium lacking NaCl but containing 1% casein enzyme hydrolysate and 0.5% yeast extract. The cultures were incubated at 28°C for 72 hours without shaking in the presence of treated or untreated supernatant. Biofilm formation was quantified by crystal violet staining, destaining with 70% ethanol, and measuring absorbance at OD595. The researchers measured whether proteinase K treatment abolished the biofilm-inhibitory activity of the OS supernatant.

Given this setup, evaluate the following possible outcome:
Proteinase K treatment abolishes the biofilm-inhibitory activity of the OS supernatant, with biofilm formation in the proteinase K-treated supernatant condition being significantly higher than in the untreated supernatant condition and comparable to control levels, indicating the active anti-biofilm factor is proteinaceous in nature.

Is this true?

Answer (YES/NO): YES